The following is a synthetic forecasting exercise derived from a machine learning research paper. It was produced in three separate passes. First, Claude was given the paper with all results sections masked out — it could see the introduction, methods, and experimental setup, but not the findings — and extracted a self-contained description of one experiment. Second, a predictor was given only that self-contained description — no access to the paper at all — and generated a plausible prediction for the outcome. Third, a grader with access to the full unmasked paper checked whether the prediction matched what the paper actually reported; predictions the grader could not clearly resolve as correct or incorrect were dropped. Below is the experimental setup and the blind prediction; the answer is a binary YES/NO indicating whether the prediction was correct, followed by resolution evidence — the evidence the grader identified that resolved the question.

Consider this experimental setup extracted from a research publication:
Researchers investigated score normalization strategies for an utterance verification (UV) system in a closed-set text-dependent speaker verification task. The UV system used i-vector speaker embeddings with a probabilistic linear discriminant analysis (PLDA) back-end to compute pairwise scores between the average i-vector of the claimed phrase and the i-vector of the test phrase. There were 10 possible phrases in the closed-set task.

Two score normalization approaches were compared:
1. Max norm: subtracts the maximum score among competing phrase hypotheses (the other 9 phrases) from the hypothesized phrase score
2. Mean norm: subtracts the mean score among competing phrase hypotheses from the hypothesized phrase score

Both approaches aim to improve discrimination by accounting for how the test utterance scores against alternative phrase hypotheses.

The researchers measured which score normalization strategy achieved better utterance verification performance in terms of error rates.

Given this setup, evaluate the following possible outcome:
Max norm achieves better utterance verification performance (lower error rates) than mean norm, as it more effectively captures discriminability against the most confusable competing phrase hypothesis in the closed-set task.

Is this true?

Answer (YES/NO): YES